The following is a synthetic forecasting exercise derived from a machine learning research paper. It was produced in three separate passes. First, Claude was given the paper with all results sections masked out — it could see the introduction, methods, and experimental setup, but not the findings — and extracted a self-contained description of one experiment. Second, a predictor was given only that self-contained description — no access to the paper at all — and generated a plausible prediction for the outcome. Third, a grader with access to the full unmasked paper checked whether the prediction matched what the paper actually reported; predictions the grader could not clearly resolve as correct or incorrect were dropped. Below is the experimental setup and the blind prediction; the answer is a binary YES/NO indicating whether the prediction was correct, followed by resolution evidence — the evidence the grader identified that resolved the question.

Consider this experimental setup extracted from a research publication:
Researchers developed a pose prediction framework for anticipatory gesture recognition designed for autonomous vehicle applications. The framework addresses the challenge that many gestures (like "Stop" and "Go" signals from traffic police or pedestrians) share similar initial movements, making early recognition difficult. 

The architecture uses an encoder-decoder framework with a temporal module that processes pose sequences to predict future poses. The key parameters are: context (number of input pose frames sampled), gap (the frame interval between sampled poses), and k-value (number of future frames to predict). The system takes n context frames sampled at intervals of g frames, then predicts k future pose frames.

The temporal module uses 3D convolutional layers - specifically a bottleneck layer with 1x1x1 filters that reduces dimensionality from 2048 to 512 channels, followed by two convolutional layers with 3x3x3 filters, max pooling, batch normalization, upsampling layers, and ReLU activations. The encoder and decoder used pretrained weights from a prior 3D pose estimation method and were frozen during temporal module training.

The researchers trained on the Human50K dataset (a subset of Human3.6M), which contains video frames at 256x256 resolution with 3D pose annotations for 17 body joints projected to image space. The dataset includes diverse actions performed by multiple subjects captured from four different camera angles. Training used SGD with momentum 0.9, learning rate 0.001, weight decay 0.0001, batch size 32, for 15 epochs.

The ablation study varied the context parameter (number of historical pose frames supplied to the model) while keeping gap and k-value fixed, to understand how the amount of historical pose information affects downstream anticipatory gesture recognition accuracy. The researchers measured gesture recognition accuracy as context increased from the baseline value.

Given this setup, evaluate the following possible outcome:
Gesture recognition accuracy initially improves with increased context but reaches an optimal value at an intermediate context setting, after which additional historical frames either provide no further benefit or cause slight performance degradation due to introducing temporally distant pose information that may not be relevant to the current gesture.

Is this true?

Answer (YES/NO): NO